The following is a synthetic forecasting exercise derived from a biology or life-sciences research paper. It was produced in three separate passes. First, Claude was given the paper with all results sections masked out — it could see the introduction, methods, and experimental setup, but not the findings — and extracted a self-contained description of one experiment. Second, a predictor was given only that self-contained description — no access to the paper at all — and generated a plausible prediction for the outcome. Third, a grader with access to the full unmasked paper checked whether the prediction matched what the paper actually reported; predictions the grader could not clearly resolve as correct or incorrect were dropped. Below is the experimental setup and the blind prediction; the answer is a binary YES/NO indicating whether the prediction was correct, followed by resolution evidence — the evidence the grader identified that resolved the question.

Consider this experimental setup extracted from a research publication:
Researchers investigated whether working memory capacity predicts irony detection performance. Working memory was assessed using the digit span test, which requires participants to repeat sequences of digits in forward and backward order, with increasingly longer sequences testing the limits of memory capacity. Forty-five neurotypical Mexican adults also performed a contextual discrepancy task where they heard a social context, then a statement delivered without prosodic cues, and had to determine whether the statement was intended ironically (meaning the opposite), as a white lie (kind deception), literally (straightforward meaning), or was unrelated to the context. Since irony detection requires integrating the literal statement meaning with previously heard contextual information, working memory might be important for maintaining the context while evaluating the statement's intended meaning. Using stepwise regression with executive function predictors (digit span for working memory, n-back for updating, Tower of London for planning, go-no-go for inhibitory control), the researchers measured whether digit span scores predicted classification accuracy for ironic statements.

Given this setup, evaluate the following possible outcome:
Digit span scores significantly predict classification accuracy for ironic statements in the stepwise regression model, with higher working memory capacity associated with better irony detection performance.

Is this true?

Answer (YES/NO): NO